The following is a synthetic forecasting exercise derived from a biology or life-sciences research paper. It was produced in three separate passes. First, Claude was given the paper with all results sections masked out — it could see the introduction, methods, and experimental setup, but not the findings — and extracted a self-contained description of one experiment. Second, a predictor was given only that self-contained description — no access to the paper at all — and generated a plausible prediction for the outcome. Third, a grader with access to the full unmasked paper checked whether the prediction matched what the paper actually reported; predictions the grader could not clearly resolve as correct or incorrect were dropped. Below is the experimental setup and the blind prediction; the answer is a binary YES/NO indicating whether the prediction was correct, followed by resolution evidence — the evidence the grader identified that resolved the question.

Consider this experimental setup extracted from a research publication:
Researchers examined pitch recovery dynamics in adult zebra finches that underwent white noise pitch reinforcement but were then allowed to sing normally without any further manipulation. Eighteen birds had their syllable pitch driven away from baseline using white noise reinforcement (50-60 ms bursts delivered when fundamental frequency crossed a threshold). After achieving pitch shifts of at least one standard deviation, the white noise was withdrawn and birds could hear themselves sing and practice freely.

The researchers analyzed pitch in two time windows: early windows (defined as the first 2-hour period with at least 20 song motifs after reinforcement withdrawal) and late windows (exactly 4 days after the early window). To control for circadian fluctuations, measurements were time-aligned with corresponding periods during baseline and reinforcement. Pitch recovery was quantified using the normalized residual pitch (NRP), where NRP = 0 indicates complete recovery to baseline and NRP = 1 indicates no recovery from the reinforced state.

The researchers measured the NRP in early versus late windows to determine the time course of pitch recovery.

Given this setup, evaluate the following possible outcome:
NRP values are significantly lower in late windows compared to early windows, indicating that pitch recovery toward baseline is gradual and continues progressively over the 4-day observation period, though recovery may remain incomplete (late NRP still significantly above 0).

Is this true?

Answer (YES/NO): NO